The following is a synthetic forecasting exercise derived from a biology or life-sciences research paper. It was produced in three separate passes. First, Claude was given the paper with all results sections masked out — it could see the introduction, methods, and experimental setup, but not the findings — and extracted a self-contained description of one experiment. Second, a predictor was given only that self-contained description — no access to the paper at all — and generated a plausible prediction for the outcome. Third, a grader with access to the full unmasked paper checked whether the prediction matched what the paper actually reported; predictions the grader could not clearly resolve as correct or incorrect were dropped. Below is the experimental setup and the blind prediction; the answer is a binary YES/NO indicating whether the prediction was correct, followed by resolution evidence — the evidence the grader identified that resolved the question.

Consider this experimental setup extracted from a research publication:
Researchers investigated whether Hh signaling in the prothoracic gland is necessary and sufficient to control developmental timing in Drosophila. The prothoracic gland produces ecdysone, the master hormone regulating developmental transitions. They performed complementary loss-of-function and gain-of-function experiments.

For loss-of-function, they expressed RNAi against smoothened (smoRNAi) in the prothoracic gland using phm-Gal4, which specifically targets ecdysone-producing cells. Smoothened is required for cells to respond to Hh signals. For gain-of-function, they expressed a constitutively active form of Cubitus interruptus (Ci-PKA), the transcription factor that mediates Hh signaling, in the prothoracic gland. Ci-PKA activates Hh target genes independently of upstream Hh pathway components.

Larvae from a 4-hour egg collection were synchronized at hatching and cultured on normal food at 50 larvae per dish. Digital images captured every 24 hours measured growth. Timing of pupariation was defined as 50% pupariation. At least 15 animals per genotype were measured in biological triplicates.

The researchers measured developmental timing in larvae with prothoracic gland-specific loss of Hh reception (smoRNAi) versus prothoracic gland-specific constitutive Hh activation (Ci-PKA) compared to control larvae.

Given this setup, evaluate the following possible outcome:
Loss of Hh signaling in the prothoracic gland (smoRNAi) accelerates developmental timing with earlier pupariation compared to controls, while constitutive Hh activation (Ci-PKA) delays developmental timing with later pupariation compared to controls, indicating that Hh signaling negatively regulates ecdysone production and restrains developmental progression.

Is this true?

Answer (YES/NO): NO